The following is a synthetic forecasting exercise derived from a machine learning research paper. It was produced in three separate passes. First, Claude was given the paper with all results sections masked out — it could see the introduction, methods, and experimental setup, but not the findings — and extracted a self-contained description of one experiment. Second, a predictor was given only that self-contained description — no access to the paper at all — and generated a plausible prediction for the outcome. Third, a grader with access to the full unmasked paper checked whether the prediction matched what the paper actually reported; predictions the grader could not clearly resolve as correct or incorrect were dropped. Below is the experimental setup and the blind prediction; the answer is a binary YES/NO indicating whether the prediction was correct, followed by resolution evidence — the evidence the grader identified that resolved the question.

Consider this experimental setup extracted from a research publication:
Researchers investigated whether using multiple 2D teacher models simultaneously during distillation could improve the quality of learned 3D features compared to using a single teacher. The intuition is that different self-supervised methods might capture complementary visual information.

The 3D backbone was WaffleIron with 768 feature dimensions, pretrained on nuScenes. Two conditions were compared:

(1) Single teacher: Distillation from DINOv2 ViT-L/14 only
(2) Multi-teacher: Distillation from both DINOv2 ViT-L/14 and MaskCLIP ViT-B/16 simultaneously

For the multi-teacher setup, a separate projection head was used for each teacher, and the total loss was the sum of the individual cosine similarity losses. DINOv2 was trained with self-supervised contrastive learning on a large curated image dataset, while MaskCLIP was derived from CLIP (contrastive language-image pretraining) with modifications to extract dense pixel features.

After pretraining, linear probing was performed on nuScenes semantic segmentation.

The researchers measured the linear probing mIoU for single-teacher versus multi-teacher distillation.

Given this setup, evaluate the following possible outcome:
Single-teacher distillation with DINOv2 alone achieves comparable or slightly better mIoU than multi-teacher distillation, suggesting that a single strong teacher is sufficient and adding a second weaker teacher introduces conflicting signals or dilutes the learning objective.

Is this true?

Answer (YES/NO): NO